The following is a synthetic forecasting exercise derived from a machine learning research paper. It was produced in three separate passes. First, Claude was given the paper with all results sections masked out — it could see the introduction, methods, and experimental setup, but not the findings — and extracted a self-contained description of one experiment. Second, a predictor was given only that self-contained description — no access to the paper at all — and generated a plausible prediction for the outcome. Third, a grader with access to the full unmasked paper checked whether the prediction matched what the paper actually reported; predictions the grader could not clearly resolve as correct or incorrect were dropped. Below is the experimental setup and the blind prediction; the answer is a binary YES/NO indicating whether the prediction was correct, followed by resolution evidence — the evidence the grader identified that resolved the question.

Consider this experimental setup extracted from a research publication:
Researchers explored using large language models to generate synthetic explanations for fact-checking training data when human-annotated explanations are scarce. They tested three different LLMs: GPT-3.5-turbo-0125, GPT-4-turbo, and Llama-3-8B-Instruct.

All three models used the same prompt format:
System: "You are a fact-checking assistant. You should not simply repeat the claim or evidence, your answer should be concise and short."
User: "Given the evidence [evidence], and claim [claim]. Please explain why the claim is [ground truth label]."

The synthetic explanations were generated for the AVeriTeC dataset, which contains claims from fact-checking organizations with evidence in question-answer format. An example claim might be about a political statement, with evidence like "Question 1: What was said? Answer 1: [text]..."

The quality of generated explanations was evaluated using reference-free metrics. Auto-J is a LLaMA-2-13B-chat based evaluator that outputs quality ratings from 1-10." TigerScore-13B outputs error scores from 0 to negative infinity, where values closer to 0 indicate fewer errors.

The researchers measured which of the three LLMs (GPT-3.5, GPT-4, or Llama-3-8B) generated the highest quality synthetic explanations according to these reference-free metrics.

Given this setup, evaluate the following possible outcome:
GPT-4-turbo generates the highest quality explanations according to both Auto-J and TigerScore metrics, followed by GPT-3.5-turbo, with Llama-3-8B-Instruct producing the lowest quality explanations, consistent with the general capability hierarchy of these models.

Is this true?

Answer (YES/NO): NO